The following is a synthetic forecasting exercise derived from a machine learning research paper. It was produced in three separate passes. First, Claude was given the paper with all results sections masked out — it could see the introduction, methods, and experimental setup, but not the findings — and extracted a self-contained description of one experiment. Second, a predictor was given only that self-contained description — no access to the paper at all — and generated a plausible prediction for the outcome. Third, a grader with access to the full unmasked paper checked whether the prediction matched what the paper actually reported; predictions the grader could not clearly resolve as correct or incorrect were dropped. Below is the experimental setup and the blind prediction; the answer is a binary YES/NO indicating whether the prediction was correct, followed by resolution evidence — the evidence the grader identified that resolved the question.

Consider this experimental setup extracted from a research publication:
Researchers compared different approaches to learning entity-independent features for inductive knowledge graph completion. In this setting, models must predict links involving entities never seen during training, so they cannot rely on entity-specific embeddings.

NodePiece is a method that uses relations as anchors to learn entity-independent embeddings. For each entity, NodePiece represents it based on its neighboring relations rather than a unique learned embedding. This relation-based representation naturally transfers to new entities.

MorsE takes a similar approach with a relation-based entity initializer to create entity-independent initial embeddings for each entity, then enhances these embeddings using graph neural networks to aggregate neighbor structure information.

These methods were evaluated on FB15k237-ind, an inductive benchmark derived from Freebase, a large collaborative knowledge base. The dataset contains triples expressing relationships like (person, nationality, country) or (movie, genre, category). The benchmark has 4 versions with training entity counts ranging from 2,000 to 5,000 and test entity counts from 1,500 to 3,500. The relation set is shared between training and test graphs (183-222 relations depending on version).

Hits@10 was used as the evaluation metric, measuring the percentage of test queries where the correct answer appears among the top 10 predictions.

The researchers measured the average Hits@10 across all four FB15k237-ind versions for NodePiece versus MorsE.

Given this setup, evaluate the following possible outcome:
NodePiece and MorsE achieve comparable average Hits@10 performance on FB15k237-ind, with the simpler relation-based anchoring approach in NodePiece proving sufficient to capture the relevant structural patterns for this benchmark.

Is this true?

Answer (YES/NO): YES